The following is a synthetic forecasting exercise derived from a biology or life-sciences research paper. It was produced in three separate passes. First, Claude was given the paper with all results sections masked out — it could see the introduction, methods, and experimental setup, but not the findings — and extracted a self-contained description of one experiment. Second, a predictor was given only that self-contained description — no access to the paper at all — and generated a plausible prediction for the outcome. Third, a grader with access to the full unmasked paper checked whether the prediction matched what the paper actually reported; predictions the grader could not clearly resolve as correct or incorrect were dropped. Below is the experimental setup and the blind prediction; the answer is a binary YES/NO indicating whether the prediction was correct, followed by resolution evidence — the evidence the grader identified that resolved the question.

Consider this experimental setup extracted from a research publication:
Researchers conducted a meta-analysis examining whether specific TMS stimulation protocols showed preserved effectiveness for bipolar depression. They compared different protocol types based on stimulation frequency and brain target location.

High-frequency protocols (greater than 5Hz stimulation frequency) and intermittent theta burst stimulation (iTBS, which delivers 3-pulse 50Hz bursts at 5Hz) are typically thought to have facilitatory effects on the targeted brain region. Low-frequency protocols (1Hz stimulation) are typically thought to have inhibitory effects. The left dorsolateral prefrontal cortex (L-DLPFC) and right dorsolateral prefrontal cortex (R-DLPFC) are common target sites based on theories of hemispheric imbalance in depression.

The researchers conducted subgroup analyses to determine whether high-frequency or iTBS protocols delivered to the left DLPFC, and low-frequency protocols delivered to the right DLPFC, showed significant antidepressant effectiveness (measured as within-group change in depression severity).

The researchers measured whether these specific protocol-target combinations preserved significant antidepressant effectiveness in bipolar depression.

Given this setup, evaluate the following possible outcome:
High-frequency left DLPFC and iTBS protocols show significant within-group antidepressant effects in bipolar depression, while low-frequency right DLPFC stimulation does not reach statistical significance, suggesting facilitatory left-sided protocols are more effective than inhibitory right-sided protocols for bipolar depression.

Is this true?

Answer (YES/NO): NO